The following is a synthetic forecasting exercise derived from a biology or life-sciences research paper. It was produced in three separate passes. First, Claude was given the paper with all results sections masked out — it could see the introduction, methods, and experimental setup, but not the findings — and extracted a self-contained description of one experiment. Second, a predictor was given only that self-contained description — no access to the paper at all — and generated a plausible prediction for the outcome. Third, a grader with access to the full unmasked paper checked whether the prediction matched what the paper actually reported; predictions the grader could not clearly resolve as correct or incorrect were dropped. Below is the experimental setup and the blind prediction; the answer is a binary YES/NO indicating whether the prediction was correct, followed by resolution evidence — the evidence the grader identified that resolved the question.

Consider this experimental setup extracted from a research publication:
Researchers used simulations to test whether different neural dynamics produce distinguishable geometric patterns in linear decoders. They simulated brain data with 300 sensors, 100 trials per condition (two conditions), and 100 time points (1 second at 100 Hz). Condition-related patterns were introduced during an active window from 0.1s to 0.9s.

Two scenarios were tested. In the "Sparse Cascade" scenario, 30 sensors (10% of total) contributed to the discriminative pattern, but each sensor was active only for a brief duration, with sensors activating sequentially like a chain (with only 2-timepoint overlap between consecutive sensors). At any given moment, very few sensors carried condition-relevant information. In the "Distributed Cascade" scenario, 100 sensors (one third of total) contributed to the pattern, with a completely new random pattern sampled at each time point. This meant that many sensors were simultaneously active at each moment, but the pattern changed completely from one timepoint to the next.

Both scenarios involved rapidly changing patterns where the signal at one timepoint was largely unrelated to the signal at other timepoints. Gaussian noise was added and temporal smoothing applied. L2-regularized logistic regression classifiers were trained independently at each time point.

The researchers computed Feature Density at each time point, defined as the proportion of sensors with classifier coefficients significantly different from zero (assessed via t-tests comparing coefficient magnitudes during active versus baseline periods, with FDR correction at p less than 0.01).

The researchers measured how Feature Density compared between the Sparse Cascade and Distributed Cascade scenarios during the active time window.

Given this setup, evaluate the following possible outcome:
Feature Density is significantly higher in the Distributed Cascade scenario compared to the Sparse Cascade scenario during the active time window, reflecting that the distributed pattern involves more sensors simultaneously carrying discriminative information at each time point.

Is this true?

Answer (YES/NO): YES